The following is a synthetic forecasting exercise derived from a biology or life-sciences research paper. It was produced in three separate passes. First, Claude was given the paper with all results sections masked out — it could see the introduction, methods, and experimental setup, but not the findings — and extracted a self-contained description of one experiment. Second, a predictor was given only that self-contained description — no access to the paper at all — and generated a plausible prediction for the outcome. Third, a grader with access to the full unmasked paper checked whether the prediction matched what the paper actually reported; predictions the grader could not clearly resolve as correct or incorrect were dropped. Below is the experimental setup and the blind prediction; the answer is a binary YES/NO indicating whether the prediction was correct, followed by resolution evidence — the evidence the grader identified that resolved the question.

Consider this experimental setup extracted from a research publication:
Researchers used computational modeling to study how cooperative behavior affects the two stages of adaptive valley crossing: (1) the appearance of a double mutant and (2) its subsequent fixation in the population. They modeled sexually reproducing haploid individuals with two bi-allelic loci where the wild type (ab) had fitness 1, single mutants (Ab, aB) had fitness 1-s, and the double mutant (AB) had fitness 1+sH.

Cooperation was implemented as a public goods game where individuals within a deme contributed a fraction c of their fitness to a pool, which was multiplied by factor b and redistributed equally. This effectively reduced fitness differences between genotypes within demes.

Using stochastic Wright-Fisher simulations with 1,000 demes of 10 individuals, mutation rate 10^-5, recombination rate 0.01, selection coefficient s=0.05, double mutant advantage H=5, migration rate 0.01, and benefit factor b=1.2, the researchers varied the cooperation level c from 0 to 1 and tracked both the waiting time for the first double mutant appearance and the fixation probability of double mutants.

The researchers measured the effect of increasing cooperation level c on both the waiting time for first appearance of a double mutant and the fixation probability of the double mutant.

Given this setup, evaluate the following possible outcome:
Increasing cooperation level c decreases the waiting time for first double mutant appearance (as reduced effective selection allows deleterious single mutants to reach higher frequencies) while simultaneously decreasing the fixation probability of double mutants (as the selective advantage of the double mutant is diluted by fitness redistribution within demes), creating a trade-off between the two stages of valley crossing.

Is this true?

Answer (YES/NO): YES